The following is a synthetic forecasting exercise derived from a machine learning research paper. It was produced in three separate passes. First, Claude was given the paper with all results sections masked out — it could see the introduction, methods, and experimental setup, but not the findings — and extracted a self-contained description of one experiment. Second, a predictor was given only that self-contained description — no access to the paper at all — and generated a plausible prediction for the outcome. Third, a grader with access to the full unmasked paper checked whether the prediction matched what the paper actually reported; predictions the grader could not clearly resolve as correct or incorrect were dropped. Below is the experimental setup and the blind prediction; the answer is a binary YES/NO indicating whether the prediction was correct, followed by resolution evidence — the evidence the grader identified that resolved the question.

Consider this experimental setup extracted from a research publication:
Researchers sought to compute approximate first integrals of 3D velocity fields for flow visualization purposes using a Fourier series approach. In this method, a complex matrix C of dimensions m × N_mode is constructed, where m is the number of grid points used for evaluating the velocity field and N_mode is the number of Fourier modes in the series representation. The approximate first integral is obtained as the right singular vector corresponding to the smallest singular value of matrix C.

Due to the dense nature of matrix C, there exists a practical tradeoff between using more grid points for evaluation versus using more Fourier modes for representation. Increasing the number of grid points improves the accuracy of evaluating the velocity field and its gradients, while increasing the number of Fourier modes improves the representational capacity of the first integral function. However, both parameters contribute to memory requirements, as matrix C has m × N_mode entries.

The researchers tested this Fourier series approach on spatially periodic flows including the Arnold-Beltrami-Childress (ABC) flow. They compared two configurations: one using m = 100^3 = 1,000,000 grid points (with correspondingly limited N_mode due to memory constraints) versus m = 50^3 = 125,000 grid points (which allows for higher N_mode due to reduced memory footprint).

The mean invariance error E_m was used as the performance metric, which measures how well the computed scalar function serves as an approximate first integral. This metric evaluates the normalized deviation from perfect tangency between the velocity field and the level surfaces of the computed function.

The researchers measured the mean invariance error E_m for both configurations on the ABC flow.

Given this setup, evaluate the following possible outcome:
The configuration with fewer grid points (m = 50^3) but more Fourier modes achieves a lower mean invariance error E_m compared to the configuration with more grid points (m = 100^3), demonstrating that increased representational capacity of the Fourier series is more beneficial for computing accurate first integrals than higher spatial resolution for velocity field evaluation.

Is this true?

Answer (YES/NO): NO